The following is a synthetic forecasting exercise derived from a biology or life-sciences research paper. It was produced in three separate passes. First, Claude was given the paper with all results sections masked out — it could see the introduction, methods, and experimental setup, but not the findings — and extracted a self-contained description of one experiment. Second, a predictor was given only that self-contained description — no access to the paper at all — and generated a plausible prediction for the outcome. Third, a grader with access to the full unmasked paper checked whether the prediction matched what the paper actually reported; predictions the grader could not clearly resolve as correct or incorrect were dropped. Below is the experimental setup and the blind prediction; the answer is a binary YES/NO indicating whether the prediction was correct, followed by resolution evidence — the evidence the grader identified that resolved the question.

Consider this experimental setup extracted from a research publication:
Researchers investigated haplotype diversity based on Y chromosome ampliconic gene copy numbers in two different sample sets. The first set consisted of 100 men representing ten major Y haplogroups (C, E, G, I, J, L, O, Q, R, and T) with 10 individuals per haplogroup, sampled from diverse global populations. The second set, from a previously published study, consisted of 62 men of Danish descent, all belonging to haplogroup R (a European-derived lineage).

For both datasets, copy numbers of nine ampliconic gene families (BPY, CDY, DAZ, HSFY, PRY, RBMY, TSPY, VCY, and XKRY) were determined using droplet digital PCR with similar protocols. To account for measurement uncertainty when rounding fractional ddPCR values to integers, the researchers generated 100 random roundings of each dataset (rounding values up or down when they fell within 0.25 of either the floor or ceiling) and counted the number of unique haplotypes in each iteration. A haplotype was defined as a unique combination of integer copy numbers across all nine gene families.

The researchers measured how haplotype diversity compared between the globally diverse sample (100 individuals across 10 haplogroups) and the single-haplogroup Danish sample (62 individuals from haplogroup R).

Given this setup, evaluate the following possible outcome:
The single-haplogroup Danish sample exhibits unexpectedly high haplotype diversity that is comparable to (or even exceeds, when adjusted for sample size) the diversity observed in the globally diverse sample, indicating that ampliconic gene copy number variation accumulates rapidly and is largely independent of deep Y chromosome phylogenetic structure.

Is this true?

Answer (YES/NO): NO